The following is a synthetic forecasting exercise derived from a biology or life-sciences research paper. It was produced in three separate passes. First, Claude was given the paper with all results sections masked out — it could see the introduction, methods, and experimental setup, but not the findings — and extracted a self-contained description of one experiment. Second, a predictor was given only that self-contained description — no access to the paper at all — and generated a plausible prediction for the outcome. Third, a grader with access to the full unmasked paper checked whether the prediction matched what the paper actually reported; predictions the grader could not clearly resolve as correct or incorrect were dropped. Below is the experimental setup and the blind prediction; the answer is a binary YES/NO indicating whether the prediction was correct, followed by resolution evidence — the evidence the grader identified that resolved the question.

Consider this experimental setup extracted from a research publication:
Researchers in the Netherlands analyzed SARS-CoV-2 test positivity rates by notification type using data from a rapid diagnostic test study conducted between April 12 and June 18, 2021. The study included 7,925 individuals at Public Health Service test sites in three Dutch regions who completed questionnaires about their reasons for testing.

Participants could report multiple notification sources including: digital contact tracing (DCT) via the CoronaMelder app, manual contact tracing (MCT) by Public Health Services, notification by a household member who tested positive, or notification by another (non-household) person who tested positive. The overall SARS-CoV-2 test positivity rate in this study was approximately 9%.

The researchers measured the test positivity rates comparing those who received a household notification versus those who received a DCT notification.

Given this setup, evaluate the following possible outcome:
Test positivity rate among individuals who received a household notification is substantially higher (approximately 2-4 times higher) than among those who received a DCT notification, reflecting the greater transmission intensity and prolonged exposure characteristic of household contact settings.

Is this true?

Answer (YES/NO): NO